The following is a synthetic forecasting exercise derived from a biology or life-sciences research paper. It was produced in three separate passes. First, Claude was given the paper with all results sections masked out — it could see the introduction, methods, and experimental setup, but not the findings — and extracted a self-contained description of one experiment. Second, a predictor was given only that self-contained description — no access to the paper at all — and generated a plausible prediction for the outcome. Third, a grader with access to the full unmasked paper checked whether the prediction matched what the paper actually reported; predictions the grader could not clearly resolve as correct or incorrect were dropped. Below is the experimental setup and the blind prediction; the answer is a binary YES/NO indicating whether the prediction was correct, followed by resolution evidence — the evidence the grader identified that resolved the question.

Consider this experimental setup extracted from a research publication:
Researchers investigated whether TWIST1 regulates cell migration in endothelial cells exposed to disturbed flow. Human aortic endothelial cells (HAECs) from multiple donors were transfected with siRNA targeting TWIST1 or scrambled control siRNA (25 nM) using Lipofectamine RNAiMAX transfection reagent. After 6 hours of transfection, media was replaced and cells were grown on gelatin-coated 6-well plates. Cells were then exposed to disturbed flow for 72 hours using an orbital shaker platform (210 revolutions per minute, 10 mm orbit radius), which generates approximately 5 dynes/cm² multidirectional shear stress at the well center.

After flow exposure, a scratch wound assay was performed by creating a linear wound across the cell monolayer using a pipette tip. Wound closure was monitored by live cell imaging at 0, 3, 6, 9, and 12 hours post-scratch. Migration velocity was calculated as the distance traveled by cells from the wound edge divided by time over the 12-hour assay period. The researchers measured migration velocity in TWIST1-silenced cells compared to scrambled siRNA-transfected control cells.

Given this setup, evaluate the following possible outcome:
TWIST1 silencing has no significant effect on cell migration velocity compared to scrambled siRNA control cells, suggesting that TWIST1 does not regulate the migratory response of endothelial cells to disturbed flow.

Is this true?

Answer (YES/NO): NO